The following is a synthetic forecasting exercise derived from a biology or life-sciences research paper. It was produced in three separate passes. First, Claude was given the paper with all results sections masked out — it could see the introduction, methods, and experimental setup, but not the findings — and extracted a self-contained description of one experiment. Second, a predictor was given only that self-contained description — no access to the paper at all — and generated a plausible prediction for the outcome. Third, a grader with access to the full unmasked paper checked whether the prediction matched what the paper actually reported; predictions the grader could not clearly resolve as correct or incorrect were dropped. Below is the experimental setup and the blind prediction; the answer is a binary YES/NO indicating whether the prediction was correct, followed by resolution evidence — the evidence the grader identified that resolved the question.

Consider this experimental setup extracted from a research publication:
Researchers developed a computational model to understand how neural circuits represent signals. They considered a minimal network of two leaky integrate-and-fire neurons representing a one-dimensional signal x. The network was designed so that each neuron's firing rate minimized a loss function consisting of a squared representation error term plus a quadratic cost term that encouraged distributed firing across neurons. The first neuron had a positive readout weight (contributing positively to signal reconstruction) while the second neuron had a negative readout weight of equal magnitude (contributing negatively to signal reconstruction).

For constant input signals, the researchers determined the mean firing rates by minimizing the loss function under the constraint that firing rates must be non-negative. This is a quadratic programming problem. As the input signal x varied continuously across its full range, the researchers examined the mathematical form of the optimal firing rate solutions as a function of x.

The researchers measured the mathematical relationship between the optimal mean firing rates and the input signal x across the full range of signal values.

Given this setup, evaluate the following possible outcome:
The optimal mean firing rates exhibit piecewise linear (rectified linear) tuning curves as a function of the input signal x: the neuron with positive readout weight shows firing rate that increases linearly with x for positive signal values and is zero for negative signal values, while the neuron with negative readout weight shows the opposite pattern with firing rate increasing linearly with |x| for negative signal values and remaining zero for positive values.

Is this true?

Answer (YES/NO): NO